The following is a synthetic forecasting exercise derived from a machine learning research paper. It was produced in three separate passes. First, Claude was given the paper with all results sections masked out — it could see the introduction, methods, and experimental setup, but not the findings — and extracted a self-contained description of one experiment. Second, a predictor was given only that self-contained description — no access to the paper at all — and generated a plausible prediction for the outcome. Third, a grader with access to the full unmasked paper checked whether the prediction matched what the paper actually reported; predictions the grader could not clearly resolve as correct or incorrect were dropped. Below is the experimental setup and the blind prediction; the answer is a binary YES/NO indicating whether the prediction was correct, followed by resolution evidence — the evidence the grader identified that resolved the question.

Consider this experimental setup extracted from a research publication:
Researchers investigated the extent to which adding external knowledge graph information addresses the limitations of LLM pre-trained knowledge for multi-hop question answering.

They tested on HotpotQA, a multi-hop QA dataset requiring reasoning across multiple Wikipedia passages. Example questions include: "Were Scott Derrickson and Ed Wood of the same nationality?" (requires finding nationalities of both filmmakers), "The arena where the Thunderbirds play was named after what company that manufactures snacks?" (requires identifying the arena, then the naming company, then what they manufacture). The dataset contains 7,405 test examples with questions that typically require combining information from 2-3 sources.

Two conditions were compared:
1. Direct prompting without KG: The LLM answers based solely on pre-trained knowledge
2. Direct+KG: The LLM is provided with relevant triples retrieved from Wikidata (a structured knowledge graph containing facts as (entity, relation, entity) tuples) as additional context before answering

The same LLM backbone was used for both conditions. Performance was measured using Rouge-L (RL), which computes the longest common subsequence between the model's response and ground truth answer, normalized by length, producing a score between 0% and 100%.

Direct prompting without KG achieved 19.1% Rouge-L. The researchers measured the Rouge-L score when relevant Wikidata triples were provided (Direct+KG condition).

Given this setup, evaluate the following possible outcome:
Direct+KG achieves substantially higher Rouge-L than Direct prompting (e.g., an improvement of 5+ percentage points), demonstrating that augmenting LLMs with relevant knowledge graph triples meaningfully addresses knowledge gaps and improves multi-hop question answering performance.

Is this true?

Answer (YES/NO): YES